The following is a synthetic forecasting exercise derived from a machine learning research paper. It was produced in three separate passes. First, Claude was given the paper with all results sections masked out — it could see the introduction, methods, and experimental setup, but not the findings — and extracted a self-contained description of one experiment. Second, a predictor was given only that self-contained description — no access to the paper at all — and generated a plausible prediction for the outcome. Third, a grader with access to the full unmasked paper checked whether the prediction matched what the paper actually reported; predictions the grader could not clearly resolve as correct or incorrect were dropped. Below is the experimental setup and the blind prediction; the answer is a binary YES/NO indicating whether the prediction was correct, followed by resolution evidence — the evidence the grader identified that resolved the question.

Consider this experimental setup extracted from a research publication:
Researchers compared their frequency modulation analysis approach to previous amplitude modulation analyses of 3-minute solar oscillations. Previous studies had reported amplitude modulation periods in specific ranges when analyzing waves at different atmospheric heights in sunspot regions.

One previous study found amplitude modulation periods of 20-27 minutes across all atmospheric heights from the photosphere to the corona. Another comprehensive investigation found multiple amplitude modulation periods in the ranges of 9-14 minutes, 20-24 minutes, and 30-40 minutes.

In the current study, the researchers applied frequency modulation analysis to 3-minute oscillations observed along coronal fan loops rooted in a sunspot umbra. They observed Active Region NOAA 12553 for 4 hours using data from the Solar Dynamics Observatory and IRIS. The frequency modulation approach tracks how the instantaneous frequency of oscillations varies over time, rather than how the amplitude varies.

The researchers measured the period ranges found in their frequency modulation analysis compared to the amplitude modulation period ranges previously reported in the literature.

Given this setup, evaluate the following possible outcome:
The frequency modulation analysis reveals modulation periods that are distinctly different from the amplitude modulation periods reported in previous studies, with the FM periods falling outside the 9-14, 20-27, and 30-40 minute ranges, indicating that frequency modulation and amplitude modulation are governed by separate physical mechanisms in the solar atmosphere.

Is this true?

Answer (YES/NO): NO